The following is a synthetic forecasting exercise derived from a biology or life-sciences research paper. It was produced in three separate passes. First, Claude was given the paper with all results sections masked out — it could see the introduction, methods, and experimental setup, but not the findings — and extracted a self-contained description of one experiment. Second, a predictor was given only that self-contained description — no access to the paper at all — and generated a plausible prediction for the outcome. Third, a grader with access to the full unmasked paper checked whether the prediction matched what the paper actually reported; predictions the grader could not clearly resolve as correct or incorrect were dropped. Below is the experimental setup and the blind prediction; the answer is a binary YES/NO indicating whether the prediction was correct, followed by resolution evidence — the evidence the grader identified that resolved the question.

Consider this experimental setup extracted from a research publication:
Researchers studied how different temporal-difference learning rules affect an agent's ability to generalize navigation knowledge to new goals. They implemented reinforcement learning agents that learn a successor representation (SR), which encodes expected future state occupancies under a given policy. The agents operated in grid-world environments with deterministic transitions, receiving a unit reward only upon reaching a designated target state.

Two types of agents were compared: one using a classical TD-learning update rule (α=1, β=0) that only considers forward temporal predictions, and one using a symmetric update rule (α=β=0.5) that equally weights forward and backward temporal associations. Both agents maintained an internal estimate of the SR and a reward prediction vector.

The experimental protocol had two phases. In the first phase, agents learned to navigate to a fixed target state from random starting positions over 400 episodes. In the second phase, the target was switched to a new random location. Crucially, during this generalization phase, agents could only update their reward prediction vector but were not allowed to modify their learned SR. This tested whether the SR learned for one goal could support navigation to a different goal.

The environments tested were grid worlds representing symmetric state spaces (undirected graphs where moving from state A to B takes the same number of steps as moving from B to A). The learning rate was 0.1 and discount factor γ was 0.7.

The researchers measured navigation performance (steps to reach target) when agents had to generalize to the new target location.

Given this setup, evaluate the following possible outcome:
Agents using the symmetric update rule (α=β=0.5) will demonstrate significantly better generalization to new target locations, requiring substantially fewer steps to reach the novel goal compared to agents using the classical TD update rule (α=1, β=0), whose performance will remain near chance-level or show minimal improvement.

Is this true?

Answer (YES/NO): NO